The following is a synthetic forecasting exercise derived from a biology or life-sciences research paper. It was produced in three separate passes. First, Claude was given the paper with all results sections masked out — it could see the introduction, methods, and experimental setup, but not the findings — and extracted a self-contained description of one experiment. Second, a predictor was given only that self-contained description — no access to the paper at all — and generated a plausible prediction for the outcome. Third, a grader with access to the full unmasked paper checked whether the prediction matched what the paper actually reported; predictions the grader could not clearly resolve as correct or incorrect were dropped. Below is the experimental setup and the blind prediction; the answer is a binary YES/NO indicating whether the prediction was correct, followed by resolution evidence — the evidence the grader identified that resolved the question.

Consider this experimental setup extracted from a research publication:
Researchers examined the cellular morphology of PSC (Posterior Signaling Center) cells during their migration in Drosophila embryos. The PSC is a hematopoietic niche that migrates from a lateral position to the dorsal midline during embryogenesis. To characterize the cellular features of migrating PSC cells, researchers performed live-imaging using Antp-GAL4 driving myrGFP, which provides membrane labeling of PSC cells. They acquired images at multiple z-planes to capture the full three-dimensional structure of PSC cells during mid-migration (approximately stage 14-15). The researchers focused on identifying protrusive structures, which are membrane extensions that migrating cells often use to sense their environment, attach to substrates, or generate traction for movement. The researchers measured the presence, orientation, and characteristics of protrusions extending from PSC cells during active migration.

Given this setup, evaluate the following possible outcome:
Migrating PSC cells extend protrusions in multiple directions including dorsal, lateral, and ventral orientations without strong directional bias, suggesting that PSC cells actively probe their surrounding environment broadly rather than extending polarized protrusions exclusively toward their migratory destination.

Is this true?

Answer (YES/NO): YES